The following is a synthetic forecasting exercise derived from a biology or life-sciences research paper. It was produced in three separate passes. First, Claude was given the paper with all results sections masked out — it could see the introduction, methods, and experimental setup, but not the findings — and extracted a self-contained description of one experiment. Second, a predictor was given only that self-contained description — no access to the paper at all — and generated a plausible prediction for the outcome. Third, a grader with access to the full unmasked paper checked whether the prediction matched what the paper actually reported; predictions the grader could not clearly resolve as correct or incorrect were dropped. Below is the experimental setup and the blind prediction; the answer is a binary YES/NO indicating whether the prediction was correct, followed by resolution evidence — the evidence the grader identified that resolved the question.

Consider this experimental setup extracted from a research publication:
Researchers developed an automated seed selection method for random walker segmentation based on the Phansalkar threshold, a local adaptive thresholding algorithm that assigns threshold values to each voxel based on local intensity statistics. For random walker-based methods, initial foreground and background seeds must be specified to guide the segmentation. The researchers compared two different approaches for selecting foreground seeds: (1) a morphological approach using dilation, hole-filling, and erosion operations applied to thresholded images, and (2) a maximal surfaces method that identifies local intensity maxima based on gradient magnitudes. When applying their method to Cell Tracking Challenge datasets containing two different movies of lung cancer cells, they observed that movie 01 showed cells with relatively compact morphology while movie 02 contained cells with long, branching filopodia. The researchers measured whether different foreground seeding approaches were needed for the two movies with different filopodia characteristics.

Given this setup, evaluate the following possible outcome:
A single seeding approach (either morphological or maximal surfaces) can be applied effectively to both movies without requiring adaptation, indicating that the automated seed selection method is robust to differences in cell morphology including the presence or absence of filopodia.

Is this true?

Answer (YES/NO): NO